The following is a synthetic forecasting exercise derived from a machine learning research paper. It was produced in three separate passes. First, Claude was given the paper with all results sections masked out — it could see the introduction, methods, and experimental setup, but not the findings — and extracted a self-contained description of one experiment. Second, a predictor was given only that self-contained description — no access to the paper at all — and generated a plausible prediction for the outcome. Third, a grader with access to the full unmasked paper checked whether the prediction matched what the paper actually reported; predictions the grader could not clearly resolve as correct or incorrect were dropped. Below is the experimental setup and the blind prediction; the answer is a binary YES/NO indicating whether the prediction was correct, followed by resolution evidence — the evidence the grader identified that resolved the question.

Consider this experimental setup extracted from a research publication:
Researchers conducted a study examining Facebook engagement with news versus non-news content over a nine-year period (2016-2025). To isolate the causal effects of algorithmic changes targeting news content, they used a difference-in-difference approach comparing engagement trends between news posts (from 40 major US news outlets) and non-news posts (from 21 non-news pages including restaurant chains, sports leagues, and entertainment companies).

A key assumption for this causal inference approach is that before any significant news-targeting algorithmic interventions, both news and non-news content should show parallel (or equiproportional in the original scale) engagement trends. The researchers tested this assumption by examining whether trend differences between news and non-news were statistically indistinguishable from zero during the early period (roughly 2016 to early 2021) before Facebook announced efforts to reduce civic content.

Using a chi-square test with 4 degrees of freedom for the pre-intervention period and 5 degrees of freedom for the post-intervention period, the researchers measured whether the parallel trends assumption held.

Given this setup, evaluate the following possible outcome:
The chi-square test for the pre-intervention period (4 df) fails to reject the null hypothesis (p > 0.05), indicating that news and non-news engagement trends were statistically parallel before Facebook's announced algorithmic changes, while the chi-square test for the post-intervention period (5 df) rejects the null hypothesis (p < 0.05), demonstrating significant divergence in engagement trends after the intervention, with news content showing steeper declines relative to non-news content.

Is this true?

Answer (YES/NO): YES